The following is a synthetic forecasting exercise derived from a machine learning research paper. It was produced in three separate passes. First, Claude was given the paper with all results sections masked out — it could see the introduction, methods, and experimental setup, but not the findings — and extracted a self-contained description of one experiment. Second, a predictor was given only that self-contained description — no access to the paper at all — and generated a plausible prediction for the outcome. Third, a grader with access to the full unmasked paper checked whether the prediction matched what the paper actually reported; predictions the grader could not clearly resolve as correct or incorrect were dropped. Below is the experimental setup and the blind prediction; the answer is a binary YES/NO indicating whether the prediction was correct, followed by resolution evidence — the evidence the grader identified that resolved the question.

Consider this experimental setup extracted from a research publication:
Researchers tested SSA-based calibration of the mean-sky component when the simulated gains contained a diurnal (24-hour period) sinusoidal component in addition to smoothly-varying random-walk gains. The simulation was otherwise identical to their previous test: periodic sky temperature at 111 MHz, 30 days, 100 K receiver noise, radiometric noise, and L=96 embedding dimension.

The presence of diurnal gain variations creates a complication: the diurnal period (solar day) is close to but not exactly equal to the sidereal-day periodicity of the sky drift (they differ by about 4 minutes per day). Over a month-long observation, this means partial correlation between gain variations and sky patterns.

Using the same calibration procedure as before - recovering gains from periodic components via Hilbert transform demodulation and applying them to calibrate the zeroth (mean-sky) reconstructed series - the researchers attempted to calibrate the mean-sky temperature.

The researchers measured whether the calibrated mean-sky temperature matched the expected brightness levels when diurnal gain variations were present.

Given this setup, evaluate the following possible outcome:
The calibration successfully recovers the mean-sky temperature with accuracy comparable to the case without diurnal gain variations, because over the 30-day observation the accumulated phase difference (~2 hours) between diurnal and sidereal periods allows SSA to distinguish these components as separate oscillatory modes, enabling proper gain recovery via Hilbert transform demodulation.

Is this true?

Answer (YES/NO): NO